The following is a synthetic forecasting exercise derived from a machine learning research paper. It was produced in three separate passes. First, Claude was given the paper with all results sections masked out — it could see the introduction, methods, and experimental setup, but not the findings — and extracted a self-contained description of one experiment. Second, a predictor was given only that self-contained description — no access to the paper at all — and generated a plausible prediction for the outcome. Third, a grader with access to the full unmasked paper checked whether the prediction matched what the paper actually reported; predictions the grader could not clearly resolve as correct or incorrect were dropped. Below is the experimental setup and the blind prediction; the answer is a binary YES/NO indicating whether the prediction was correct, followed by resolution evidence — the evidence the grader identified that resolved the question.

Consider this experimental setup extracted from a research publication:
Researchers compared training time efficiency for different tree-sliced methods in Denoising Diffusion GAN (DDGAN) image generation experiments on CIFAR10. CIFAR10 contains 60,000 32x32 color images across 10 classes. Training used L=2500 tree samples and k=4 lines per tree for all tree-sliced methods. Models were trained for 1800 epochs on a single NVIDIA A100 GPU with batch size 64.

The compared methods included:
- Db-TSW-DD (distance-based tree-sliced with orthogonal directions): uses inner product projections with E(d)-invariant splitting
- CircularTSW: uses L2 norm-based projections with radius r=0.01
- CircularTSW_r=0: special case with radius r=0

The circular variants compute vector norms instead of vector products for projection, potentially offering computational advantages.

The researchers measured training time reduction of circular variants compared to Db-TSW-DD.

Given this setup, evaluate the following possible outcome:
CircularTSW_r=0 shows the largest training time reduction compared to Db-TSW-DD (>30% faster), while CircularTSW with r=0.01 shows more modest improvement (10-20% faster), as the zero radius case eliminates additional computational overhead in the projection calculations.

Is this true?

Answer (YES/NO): NO